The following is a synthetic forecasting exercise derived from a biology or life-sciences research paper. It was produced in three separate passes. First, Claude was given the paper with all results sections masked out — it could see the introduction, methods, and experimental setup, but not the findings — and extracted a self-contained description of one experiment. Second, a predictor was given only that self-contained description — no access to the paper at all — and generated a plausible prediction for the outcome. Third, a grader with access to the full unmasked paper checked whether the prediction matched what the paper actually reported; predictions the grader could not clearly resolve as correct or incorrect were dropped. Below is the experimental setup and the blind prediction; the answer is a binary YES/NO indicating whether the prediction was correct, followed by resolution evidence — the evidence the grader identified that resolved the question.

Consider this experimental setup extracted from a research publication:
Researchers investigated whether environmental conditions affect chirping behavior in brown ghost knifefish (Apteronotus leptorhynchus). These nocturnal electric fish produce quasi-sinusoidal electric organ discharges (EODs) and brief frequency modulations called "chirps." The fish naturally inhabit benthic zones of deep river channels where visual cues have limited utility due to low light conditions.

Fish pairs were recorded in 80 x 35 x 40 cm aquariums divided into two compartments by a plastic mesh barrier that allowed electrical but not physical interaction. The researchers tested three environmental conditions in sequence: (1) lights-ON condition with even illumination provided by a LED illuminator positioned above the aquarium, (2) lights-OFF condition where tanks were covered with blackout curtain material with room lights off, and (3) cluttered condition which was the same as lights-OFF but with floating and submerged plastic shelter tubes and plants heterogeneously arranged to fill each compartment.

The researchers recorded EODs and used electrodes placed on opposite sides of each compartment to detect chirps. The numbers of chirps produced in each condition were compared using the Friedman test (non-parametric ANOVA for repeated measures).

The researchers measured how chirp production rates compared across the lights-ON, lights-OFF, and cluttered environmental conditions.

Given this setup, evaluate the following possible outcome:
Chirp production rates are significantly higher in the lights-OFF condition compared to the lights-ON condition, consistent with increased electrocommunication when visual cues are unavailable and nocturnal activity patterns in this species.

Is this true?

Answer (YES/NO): NO